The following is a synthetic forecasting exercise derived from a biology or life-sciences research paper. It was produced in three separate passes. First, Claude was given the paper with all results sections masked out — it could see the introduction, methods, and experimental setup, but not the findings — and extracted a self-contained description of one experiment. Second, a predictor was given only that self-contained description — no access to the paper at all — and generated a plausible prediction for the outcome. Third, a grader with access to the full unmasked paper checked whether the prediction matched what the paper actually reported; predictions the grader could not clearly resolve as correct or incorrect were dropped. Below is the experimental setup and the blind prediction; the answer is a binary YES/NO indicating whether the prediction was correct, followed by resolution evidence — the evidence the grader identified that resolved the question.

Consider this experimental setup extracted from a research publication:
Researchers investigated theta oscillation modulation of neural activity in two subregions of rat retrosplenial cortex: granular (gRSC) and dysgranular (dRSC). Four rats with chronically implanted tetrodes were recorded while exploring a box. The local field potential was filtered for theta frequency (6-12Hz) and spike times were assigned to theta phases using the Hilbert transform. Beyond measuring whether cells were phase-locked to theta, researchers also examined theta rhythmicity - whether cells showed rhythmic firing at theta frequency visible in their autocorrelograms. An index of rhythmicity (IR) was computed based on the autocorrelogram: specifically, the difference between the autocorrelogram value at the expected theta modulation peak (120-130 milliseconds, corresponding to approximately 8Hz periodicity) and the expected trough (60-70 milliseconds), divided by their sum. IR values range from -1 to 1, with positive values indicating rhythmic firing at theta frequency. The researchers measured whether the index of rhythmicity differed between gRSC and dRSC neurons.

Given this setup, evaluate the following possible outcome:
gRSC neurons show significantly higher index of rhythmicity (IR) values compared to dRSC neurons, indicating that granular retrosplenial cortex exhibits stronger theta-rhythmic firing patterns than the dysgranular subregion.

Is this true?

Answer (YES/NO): YES